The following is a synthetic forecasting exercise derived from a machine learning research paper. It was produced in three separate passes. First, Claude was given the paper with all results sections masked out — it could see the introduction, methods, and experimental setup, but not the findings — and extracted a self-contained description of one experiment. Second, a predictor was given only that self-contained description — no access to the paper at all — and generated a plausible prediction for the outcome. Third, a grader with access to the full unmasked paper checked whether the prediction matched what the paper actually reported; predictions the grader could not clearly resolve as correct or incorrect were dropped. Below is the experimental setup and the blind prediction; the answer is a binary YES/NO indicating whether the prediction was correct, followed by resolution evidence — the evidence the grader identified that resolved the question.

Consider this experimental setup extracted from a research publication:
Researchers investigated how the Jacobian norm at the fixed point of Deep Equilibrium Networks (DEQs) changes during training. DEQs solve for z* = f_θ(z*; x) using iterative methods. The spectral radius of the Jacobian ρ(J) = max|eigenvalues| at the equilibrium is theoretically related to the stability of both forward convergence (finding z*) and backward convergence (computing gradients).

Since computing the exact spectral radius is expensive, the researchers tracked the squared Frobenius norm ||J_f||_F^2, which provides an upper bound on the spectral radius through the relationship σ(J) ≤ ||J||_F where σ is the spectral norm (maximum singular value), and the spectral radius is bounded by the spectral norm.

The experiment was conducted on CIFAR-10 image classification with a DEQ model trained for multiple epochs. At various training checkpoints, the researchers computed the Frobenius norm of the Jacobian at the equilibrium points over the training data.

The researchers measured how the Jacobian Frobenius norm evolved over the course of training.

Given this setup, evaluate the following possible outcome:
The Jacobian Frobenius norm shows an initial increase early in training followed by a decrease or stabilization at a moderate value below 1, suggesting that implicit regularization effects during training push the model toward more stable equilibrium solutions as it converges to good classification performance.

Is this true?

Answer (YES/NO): NO